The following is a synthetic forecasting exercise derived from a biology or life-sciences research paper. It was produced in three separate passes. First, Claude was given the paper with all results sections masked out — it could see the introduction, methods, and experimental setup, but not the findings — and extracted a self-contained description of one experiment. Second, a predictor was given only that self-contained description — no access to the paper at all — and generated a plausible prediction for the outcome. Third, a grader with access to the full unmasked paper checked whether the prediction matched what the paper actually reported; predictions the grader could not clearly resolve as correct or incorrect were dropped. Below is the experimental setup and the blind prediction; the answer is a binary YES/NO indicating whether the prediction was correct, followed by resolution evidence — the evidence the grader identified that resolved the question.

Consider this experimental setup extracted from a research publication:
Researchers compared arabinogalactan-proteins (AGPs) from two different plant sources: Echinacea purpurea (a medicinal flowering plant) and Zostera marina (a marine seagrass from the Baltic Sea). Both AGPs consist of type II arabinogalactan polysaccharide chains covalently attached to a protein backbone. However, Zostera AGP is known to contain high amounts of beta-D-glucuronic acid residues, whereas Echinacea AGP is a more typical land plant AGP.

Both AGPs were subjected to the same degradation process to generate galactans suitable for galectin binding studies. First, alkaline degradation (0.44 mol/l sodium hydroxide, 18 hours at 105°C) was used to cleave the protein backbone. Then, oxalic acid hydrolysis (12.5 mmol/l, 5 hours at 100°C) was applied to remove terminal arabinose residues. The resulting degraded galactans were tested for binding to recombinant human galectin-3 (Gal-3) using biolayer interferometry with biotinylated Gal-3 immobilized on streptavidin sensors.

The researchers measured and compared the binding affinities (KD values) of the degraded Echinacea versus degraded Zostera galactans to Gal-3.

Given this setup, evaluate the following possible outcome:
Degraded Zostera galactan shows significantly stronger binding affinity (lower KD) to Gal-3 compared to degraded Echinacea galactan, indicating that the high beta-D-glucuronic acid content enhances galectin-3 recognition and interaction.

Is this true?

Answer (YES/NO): NO